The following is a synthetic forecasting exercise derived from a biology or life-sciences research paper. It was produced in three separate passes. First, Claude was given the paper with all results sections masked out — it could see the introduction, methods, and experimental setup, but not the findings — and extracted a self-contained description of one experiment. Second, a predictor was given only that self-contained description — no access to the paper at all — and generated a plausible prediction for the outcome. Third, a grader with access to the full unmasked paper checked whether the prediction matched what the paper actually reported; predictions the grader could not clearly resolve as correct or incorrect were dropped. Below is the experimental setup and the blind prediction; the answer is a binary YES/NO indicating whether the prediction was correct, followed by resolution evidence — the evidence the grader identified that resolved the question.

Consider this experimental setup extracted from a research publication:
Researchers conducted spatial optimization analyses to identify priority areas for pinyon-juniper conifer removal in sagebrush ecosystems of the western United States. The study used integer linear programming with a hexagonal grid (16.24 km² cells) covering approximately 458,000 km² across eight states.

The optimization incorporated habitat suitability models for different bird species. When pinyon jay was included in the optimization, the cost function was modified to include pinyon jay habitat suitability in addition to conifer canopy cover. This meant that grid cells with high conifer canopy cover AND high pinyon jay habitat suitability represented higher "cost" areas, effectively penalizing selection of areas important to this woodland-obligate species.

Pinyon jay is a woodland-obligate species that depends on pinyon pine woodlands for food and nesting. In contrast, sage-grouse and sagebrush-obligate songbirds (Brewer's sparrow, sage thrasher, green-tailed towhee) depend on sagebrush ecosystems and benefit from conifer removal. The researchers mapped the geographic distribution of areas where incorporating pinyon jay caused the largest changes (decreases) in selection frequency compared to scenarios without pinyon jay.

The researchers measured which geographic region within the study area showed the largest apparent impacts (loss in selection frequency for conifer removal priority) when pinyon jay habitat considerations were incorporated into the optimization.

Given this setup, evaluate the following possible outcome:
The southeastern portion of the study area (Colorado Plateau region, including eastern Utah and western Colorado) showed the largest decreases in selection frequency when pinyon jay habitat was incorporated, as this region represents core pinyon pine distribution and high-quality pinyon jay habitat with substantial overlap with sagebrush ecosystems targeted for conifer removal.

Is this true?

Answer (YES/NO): NO